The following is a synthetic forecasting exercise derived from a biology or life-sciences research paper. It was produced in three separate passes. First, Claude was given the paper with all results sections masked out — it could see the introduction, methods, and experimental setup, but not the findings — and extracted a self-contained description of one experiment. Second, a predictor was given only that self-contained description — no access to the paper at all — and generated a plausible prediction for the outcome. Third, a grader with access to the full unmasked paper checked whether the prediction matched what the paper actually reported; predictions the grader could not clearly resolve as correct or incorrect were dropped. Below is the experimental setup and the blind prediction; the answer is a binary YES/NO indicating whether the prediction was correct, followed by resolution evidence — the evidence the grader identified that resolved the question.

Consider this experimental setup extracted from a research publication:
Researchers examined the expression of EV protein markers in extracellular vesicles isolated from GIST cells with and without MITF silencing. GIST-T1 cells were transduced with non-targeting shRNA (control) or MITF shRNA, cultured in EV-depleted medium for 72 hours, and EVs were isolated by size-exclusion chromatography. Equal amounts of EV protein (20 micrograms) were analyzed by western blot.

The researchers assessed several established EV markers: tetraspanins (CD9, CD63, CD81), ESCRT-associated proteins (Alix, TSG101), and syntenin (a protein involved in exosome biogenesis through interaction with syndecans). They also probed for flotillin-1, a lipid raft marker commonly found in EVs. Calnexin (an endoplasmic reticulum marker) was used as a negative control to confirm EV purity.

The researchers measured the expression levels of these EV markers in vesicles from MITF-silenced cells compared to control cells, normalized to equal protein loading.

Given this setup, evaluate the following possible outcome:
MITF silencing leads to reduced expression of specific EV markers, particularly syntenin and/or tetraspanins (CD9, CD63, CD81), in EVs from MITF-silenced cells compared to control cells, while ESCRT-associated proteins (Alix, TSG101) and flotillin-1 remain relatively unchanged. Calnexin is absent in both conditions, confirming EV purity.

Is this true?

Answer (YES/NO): NO